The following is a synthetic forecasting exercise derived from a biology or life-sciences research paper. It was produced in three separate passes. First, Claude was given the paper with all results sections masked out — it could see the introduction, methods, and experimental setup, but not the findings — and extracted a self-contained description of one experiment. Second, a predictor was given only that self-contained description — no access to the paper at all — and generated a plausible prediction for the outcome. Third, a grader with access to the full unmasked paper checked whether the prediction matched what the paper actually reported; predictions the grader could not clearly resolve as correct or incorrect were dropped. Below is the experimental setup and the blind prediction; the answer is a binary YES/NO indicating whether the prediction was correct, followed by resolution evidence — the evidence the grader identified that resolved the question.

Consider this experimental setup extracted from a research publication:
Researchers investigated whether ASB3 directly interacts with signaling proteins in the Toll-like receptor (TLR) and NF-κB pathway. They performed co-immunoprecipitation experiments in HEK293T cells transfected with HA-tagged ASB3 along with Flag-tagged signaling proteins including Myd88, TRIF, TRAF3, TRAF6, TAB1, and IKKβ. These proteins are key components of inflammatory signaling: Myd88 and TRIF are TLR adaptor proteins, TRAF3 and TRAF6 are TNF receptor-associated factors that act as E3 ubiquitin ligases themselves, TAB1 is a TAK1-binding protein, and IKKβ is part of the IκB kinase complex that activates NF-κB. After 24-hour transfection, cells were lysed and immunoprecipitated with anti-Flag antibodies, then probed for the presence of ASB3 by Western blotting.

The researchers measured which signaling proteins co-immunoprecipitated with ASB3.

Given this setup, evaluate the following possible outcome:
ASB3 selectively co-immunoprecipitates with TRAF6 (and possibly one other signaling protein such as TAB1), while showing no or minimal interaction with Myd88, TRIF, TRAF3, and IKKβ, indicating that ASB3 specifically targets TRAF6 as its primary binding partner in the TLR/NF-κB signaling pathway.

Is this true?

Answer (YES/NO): YES